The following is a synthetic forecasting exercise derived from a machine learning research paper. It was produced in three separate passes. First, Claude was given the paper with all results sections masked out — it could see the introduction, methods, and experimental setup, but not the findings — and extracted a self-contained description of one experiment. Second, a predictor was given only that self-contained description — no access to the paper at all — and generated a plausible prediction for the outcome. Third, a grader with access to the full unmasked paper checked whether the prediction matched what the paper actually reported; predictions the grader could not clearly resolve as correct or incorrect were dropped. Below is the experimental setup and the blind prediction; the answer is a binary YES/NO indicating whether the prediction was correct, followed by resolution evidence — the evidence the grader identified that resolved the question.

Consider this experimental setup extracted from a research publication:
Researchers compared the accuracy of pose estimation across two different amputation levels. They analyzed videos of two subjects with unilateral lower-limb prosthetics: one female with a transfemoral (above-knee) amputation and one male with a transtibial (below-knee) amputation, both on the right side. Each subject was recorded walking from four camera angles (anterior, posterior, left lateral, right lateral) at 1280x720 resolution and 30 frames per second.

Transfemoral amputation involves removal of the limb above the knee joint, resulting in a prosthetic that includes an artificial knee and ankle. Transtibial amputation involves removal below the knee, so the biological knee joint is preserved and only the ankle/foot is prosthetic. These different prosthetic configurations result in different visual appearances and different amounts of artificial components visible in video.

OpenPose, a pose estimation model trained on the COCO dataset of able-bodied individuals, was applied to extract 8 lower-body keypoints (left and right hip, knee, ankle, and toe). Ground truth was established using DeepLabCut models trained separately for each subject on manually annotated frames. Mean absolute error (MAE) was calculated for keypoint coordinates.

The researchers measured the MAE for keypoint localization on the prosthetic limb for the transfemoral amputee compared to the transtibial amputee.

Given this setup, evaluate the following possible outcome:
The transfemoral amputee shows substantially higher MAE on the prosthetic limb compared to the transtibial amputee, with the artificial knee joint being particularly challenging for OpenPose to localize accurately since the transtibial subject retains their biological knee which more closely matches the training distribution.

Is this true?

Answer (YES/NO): NO